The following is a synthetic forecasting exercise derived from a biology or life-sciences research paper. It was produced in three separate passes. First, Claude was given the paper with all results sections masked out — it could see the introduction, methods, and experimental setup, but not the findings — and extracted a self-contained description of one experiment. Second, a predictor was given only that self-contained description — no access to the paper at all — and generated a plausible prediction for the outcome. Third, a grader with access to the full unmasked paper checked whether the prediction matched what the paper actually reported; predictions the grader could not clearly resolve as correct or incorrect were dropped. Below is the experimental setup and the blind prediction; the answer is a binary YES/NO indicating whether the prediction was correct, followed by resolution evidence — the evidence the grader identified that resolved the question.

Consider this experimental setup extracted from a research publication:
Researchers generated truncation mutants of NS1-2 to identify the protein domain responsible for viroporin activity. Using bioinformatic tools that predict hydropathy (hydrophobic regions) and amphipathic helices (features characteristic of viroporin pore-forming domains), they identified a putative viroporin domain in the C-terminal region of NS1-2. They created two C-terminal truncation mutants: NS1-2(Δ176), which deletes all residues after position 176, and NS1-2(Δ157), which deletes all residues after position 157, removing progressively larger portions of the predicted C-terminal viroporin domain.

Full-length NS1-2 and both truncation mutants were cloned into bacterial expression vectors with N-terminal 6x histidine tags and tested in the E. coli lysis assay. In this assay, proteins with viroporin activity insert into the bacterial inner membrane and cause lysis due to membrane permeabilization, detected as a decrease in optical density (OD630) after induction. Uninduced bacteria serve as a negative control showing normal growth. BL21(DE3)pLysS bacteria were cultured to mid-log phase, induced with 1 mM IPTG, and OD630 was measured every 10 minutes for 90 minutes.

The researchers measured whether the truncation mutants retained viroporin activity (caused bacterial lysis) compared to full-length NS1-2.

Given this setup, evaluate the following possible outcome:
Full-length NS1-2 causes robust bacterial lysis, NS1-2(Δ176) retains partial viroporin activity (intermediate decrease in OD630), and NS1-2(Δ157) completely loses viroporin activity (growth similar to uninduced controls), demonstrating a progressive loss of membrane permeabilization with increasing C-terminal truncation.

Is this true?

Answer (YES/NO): NO